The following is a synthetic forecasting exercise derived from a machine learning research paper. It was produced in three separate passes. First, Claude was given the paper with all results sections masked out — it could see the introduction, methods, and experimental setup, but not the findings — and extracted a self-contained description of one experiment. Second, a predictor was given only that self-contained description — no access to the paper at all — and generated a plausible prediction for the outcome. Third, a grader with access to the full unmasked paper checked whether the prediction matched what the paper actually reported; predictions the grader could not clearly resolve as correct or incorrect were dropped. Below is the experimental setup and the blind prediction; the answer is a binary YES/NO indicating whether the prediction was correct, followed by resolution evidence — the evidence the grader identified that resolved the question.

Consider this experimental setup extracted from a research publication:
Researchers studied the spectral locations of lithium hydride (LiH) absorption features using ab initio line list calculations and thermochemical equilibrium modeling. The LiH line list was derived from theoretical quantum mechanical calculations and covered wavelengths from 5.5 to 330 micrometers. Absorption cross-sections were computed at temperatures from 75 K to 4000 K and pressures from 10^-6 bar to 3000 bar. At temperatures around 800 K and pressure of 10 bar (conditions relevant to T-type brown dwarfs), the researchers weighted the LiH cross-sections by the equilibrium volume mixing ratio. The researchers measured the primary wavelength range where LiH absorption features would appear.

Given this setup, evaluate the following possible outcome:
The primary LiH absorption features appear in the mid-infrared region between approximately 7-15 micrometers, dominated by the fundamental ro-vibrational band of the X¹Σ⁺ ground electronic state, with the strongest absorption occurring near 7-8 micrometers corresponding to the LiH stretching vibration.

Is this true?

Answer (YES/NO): NO